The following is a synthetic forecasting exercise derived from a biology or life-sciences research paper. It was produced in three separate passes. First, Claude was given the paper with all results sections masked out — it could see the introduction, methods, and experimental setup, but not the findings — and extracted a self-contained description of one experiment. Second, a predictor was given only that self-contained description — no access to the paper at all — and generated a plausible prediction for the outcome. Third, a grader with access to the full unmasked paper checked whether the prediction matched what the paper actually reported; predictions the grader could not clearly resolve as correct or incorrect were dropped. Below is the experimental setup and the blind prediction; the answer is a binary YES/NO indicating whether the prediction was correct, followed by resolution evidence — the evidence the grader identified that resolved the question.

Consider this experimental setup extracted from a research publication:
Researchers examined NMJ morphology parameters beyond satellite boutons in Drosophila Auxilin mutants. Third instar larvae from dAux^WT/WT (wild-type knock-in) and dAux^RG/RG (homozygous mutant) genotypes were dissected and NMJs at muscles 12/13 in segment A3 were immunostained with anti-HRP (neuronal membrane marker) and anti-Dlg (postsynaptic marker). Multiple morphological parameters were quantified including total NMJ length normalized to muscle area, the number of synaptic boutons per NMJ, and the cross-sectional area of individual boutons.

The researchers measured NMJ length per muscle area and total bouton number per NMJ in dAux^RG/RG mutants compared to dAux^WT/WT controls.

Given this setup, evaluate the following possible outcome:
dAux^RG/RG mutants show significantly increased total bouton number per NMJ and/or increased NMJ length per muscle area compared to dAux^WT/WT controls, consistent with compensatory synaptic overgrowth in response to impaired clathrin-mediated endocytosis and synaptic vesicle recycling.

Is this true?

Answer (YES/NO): NO